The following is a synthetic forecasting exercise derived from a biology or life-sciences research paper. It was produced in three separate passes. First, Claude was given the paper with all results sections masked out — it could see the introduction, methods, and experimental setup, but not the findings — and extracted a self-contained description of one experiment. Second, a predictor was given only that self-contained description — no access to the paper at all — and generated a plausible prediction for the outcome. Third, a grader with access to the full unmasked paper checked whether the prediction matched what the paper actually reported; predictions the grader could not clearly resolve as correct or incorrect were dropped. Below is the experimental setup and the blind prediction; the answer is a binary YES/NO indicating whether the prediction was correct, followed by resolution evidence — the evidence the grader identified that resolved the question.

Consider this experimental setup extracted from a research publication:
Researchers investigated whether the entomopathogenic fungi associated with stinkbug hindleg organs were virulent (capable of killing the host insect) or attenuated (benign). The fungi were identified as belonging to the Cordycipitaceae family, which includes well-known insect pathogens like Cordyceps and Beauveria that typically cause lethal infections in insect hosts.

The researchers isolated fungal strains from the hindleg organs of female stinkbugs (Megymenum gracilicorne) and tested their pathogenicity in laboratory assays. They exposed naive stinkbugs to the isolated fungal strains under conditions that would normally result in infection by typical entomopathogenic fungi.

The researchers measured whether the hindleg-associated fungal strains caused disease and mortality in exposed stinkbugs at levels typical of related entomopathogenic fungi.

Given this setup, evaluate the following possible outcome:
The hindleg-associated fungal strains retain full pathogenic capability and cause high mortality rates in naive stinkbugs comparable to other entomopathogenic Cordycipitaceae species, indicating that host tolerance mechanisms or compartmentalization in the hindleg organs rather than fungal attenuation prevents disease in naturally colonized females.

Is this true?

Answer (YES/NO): NO